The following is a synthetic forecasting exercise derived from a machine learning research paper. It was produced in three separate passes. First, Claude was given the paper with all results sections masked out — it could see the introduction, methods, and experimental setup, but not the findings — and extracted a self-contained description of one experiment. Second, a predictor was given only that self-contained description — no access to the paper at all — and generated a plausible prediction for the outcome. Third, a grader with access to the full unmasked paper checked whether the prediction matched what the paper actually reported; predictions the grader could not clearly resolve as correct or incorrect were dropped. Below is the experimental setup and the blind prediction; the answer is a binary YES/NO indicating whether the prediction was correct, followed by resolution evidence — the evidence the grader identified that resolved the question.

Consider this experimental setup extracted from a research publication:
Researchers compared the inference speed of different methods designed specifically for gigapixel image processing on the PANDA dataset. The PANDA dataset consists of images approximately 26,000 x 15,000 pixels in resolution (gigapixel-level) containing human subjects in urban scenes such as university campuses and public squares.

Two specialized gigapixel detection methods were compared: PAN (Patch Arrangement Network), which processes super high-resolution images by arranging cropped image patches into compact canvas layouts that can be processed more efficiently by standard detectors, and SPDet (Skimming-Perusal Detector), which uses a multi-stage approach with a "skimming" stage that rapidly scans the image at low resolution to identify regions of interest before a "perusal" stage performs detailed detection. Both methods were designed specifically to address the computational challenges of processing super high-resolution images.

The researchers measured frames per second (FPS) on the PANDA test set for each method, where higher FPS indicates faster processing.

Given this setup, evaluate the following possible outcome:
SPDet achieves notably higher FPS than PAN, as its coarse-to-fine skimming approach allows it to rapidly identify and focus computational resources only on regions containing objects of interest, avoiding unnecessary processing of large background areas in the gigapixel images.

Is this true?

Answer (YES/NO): YES